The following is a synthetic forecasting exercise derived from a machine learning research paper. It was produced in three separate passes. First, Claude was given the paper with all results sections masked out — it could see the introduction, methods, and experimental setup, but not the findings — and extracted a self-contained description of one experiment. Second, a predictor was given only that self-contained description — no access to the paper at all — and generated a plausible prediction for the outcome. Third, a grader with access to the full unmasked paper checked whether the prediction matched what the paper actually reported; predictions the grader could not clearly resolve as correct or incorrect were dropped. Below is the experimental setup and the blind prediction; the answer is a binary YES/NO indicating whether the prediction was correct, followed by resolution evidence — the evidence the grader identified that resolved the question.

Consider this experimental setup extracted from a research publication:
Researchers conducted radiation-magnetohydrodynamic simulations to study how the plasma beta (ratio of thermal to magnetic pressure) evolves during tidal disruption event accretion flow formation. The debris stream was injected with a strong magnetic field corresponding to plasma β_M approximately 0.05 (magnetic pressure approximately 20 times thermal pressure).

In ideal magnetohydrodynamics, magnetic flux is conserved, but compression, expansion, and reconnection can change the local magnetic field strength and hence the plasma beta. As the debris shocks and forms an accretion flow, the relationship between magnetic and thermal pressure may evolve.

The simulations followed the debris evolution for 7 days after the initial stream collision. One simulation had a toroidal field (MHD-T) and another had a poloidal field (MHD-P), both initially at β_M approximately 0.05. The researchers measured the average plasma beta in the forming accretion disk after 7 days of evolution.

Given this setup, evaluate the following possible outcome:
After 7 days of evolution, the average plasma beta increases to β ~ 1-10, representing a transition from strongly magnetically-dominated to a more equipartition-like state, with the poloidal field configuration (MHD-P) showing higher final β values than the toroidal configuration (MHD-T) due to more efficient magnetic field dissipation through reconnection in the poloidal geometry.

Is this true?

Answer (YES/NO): NO